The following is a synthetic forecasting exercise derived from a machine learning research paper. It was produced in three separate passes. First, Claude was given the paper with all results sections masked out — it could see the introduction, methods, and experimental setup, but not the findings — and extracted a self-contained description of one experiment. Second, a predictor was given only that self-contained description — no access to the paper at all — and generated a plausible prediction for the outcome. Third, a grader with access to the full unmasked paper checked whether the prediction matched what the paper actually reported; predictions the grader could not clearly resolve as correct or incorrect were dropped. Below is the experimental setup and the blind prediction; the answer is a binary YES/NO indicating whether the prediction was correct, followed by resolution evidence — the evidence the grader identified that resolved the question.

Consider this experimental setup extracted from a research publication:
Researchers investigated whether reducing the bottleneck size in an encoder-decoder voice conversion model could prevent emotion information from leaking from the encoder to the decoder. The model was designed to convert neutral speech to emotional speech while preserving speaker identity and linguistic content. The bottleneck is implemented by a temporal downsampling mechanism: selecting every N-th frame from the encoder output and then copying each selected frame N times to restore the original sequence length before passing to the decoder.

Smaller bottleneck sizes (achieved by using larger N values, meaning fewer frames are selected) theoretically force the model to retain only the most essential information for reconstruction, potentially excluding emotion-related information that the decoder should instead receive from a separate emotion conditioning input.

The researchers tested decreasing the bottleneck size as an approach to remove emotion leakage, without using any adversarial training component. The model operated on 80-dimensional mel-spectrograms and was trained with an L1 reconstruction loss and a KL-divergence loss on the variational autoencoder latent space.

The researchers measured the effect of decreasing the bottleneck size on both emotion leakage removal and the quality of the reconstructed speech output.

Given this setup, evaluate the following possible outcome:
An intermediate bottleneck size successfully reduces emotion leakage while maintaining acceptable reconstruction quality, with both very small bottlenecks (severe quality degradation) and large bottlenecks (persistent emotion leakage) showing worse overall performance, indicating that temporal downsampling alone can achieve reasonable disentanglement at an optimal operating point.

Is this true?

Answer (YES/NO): NO